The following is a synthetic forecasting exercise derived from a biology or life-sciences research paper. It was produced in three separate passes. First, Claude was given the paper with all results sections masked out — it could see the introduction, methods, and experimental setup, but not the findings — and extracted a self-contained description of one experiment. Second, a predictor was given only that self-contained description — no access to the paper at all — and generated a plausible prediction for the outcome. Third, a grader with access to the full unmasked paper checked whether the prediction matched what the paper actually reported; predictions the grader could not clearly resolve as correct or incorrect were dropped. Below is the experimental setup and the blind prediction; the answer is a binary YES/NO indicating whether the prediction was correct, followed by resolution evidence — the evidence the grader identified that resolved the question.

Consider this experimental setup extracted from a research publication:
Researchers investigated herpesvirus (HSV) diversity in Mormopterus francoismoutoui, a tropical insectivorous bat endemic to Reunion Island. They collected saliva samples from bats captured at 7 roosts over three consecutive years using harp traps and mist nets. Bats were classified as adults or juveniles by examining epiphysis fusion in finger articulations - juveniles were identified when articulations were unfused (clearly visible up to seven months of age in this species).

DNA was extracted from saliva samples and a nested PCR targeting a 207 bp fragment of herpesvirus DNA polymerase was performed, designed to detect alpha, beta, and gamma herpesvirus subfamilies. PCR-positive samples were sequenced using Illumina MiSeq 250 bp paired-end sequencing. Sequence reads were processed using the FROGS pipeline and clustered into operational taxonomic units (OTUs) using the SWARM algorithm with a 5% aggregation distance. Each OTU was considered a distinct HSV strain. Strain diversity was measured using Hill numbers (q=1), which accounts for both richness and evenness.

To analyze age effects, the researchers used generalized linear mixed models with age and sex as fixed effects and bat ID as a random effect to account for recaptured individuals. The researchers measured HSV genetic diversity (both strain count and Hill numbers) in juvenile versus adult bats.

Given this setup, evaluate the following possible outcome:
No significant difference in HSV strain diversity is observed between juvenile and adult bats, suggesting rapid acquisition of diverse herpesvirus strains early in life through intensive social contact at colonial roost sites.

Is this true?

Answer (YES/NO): NO